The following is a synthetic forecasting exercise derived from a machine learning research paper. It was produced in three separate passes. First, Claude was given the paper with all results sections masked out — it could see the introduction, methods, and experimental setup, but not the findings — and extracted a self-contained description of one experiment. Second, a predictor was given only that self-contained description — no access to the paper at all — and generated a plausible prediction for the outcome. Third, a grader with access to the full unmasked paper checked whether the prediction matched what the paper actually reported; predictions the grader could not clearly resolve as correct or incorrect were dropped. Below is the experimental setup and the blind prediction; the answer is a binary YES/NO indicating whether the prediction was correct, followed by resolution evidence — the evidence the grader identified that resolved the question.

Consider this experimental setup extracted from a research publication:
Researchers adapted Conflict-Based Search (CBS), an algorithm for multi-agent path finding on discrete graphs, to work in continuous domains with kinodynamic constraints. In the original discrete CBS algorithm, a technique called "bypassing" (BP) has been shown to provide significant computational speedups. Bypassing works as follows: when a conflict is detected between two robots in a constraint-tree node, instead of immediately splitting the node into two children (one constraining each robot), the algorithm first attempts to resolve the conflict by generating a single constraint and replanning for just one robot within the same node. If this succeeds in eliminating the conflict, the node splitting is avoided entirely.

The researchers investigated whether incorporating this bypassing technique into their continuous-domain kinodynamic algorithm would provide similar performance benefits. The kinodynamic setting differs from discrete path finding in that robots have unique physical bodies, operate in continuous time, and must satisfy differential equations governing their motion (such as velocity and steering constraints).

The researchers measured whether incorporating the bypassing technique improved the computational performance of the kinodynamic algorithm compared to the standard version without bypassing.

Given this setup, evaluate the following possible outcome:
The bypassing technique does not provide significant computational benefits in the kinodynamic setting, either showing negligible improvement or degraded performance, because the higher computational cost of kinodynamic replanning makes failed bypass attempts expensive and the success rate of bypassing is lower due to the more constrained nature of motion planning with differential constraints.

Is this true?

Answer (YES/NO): YES